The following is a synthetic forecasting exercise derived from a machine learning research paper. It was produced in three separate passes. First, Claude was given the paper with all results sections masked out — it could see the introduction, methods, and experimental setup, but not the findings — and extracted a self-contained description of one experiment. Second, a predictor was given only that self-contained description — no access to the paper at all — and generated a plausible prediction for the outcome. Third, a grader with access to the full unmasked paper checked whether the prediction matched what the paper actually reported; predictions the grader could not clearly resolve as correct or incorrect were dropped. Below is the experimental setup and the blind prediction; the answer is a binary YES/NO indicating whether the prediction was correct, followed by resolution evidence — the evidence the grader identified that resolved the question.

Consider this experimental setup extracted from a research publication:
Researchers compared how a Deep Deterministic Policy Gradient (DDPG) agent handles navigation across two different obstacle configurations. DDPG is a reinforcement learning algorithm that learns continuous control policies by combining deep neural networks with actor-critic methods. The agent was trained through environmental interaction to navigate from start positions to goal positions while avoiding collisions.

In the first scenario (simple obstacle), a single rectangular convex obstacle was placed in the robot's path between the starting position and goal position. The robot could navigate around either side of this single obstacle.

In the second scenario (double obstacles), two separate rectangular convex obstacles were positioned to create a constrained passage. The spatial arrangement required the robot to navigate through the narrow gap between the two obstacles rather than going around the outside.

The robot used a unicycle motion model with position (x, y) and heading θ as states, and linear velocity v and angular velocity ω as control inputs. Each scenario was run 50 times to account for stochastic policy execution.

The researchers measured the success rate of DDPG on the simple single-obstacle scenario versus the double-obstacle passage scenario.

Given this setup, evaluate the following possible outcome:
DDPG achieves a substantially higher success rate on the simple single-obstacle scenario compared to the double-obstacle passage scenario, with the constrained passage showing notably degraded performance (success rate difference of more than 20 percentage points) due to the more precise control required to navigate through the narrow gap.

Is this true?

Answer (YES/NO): YES